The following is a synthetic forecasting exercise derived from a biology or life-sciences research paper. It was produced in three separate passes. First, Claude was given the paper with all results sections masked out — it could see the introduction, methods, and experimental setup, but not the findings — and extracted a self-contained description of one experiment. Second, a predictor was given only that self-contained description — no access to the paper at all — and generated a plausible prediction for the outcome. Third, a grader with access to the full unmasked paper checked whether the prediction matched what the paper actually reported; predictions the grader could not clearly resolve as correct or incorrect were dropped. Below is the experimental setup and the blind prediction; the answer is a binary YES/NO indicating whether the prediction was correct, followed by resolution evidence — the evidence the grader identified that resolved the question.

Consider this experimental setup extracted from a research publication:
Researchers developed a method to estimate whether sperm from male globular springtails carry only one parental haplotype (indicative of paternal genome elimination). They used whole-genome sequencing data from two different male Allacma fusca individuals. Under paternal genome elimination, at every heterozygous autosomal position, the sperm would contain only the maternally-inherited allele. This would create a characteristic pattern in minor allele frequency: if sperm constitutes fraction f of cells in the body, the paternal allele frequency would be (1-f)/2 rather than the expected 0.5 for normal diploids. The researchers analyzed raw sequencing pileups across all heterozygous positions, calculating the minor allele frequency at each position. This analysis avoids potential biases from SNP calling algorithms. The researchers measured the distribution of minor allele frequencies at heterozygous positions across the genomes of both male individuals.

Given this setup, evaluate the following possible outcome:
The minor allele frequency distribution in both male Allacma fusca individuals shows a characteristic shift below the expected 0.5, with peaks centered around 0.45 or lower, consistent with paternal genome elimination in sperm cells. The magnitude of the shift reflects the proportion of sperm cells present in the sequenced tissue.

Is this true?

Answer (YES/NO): YES